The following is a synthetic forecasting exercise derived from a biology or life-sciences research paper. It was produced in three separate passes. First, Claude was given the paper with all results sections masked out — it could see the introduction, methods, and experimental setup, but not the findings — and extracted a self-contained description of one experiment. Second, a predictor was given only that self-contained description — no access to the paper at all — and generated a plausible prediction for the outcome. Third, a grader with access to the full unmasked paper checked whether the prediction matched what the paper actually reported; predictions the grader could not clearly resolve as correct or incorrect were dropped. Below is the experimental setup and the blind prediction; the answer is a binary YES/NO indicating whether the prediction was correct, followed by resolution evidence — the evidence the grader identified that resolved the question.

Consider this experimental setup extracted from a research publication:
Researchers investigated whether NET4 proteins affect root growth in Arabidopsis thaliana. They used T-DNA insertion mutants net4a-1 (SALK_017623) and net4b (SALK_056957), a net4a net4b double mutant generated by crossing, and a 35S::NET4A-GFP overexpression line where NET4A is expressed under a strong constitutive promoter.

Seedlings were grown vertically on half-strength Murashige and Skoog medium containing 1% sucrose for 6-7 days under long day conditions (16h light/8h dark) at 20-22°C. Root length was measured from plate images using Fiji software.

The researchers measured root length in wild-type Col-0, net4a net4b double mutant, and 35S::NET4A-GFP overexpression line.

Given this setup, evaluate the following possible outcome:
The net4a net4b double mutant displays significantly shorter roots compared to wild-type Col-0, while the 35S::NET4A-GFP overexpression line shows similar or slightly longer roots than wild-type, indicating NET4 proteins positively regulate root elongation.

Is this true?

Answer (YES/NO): NO